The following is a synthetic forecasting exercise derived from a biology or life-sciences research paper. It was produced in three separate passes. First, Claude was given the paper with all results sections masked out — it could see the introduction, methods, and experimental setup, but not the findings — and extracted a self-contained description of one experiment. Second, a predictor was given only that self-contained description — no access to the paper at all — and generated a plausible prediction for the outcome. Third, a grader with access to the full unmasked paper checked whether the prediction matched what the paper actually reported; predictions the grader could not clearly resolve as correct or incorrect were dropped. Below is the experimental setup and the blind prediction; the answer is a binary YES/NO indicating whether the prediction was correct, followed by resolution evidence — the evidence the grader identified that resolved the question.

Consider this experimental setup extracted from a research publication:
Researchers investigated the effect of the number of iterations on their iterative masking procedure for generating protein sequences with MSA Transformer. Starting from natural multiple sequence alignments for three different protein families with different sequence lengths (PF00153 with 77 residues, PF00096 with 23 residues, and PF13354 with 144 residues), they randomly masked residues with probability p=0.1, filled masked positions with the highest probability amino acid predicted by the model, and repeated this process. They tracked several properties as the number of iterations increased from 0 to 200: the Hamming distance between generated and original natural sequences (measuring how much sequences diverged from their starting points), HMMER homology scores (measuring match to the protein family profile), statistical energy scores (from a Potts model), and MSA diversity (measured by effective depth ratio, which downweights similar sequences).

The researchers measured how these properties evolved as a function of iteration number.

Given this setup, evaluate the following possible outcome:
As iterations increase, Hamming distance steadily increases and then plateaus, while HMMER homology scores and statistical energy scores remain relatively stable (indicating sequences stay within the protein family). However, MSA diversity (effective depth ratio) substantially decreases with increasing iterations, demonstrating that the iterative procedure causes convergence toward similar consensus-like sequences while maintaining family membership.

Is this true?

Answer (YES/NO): NO